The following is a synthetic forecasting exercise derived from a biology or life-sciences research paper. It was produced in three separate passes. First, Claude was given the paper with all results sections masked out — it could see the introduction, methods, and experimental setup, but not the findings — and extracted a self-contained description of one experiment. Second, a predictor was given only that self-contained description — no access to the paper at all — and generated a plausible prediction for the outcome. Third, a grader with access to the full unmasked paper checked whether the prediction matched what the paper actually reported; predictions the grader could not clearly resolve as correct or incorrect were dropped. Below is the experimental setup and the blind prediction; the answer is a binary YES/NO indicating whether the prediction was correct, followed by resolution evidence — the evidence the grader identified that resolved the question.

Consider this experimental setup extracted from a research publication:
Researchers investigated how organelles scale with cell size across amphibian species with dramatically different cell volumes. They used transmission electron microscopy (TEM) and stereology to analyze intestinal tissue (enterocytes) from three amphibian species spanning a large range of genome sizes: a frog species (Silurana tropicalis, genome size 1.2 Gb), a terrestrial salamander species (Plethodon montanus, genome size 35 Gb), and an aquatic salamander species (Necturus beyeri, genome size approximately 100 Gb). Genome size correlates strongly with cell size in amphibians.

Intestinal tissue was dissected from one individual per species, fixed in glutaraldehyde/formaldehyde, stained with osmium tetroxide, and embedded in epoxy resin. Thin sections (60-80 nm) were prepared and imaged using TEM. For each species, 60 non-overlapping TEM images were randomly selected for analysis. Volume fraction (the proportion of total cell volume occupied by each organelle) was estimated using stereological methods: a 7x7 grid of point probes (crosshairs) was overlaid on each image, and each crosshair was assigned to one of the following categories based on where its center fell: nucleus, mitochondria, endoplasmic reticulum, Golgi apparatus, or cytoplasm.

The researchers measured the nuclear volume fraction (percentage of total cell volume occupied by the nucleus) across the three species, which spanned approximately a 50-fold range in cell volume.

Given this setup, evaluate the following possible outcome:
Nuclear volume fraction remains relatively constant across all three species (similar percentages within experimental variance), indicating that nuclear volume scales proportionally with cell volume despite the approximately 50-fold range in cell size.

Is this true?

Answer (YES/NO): YES